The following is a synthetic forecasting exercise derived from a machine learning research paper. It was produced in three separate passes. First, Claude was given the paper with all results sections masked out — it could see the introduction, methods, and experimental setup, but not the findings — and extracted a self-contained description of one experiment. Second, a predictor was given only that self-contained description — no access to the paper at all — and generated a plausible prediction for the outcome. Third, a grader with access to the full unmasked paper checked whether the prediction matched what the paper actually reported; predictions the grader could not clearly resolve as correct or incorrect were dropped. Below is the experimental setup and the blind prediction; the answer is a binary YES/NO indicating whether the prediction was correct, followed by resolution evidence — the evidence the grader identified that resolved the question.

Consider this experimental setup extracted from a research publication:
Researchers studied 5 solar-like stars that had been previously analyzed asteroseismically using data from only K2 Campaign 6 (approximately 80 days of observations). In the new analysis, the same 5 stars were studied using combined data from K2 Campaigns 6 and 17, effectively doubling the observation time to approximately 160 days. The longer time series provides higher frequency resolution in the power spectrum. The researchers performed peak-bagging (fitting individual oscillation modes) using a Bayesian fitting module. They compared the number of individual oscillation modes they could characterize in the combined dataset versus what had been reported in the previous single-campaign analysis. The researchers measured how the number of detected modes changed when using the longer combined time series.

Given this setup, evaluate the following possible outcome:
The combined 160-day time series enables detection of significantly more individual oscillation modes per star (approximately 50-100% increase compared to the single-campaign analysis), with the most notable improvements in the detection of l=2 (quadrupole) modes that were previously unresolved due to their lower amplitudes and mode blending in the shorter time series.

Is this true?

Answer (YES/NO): NO